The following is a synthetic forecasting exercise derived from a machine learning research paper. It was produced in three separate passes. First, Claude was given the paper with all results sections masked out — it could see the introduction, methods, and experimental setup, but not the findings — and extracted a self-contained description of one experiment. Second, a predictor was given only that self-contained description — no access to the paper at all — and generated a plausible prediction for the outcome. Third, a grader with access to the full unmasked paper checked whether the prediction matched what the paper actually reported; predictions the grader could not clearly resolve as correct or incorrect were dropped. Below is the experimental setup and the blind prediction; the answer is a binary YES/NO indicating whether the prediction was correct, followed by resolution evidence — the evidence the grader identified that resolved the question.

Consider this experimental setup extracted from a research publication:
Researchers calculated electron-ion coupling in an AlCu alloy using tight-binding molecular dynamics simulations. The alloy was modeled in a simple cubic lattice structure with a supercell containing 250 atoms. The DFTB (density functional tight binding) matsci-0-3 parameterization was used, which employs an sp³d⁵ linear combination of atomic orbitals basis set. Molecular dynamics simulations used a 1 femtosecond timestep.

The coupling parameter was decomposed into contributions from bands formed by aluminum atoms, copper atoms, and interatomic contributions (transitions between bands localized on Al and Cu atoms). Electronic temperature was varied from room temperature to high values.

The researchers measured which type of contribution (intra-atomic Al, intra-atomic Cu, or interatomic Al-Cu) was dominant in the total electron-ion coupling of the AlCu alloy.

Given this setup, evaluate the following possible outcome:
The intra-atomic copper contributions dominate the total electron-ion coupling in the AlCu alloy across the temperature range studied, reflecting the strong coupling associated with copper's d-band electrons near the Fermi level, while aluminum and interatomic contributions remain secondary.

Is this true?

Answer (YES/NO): NO